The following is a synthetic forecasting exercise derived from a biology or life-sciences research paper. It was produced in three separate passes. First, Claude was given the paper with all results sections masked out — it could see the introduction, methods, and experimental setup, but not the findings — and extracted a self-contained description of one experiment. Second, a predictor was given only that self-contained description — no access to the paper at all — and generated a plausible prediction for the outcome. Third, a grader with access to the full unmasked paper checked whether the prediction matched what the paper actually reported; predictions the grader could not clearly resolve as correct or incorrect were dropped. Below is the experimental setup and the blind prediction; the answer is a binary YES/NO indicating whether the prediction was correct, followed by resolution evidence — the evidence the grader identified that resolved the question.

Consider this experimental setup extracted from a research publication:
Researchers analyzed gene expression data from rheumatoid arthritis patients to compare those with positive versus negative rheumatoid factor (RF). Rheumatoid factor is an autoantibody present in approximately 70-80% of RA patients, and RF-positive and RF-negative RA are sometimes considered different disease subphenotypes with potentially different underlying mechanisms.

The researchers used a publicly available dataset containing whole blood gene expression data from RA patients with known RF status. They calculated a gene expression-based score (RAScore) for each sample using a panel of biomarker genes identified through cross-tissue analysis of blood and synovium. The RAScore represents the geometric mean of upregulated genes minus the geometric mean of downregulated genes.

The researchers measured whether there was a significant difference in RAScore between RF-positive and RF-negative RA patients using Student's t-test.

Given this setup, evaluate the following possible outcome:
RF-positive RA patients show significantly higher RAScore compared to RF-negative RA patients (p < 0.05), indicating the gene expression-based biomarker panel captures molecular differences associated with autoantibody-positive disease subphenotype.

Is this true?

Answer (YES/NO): NO